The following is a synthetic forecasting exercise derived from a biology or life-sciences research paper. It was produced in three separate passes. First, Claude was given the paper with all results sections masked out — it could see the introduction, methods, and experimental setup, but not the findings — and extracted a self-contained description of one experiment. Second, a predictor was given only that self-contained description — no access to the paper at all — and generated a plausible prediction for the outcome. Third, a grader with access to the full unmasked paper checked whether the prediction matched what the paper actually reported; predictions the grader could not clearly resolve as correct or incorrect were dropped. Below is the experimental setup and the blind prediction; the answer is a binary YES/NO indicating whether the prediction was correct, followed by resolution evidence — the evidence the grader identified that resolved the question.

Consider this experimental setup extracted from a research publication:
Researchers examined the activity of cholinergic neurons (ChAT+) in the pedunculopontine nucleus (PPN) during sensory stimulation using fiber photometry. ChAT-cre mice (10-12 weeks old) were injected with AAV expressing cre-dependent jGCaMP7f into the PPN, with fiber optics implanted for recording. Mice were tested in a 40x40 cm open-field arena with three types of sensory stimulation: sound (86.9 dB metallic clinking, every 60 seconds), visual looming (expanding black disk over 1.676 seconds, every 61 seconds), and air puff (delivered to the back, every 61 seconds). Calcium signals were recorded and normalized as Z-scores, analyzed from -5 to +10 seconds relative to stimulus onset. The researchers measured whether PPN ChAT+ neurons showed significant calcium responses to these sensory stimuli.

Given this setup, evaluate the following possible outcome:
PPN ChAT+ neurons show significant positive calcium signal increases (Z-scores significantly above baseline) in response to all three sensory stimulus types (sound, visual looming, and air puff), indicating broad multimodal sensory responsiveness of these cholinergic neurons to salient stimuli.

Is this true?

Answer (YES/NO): NO